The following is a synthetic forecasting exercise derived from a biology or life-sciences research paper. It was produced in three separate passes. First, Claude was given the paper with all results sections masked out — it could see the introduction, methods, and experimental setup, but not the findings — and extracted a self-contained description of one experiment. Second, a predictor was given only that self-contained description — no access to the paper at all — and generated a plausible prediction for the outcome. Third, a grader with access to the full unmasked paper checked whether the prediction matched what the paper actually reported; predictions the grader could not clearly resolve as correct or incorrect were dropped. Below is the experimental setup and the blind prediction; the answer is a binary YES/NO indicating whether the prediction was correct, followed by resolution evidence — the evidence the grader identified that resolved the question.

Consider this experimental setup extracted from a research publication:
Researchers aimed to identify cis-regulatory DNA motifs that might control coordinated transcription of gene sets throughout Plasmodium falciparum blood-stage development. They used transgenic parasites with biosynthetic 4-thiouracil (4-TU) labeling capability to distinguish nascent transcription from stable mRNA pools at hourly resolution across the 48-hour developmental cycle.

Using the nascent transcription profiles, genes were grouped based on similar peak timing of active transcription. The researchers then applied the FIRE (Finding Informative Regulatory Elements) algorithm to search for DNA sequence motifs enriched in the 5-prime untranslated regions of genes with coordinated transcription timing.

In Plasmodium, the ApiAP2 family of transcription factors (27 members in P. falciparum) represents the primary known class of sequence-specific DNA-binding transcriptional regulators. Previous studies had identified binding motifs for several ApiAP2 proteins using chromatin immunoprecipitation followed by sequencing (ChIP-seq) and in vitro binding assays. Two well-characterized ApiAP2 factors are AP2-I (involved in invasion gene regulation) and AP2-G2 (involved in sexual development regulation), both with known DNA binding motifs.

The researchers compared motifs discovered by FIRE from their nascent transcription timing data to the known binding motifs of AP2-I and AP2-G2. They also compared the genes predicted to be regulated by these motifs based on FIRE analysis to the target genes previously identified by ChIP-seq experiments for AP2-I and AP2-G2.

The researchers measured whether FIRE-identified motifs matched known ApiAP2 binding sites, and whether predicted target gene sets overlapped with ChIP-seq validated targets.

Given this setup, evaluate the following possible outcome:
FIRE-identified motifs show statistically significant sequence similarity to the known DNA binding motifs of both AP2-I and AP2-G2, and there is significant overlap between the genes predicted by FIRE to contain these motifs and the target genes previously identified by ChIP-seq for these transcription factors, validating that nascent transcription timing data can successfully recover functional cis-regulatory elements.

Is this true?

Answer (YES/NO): YES